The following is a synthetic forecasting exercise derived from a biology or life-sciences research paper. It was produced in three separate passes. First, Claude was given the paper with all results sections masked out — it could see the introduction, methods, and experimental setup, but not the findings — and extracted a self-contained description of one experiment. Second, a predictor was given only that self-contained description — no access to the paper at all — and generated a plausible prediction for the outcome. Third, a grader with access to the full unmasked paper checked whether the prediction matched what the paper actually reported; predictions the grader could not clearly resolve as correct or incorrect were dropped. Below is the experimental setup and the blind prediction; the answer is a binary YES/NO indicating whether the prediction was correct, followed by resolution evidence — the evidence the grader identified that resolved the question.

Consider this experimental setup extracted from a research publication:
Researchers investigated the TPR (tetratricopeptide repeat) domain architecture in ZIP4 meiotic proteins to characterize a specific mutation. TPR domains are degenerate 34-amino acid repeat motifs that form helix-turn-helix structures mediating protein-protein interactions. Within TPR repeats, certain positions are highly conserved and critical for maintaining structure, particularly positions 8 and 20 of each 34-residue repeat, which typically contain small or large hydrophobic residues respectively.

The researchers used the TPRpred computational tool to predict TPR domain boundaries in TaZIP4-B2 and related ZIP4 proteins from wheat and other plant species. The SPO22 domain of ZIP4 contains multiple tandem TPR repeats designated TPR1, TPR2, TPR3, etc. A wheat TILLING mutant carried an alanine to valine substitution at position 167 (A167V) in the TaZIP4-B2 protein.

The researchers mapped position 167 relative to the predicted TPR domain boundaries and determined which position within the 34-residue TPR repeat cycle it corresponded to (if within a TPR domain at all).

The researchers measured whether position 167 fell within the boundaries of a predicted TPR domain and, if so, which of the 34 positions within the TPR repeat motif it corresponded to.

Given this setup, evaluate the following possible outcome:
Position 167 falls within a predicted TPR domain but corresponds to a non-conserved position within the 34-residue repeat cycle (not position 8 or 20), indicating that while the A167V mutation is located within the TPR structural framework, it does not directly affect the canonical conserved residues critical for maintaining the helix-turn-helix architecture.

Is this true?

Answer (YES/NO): NO